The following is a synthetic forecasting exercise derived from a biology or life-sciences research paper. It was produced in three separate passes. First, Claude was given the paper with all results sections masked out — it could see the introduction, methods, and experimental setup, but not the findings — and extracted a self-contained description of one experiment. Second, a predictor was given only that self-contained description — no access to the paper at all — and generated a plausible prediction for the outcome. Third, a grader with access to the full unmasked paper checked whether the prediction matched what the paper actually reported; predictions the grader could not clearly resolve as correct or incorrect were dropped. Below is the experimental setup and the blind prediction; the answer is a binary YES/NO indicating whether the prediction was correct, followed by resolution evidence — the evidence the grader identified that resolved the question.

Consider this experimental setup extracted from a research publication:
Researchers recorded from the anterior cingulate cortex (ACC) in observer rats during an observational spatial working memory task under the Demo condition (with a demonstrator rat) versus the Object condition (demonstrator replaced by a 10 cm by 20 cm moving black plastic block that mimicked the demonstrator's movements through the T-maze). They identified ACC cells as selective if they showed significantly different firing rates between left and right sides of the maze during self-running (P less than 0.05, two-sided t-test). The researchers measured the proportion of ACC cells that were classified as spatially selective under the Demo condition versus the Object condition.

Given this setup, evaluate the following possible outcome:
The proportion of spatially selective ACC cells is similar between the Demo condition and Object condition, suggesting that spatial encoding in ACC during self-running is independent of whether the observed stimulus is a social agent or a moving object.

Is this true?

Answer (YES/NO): YES